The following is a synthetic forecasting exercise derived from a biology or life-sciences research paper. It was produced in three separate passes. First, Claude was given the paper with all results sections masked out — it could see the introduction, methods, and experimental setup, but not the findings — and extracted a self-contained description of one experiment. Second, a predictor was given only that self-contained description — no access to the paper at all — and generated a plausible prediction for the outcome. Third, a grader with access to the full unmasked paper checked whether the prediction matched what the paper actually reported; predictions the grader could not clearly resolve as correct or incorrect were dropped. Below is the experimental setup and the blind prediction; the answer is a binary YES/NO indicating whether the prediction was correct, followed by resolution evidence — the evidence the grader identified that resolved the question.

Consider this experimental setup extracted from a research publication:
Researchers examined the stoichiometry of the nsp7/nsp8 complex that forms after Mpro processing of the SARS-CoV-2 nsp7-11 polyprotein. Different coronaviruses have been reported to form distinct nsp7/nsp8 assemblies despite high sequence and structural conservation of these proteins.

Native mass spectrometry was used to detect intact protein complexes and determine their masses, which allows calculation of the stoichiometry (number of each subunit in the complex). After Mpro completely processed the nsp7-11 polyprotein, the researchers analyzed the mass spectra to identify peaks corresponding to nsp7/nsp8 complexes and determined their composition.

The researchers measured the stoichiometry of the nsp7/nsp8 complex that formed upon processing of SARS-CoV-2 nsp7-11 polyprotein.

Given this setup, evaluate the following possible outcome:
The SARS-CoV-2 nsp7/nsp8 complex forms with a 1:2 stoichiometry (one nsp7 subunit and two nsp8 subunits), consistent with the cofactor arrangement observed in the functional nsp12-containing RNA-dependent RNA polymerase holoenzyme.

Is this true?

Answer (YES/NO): NO